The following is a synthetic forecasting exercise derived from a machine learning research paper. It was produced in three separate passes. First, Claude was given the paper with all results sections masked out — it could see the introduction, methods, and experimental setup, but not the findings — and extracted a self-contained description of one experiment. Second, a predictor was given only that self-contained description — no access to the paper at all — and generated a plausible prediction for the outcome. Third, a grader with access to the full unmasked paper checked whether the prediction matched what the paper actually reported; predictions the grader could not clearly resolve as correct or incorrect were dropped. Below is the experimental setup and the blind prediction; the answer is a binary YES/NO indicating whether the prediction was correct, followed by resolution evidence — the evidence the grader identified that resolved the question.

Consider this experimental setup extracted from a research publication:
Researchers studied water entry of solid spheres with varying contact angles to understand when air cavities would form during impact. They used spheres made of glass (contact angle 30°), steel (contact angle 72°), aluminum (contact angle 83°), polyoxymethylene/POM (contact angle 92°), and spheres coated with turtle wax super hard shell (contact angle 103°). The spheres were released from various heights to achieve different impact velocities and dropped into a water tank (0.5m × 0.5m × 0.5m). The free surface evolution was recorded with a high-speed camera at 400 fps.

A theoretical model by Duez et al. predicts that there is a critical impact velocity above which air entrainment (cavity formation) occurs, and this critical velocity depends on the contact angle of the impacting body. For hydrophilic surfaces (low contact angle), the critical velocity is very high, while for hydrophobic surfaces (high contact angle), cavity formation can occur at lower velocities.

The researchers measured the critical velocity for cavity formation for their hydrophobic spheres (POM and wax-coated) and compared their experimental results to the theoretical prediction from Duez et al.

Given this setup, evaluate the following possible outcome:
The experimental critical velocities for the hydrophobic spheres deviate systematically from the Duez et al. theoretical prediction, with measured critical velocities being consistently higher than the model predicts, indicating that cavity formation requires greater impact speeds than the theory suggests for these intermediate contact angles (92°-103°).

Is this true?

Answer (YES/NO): NO